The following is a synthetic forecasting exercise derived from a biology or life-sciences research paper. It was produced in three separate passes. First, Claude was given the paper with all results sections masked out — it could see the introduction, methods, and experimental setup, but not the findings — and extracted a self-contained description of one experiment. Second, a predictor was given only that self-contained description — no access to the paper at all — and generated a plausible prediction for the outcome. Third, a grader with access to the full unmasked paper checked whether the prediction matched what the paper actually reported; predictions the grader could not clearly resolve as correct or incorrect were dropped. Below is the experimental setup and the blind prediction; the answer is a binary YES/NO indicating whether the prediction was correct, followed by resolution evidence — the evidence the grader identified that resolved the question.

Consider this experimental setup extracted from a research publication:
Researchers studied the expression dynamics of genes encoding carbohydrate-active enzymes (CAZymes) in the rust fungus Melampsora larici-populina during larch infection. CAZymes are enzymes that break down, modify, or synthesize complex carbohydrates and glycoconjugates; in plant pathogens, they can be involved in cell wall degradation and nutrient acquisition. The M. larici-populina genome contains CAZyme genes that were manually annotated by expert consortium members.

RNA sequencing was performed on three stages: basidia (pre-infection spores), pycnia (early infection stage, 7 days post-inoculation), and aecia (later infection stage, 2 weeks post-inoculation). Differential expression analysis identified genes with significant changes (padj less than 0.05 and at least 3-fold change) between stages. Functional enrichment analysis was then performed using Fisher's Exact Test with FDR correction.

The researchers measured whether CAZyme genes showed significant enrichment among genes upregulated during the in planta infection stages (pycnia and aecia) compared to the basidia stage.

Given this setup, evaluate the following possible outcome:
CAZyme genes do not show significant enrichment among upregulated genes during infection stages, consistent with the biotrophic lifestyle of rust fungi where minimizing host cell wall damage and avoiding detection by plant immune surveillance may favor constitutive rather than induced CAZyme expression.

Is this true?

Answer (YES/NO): YES